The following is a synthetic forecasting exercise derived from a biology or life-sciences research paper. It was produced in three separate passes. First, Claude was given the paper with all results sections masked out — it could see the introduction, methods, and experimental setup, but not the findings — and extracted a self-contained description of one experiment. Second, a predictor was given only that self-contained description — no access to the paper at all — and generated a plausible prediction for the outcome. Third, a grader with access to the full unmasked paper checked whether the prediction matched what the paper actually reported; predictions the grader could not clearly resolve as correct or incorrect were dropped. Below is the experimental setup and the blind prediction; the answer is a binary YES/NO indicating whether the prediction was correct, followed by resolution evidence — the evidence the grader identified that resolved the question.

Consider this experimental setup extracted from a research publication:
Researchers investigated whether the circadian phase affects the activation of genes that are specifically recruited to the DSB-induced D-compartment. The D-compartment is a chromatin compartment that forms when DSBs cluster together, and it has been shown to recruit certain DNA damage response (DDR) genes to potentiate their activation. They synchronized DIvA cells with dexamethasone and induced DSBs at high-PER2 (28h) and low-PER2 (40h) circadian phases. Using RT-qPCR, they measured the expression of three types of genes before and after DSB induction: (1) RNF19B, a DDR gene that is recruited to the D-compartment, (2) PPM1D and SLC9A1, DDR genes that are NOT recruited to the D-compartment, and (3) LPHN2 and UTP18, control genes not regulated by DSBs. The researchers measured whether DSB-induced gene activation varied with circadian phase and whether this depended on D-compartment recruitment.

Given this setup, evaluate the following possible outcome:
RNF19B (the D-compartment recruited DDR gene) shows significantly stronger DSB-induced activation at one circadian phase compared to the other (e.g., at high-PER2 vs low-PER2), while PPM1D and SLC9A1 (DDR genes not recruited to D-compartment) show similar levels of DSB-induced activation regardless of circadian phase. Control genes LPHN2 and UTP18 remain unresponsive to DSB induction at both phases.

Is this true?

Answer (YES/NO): YES